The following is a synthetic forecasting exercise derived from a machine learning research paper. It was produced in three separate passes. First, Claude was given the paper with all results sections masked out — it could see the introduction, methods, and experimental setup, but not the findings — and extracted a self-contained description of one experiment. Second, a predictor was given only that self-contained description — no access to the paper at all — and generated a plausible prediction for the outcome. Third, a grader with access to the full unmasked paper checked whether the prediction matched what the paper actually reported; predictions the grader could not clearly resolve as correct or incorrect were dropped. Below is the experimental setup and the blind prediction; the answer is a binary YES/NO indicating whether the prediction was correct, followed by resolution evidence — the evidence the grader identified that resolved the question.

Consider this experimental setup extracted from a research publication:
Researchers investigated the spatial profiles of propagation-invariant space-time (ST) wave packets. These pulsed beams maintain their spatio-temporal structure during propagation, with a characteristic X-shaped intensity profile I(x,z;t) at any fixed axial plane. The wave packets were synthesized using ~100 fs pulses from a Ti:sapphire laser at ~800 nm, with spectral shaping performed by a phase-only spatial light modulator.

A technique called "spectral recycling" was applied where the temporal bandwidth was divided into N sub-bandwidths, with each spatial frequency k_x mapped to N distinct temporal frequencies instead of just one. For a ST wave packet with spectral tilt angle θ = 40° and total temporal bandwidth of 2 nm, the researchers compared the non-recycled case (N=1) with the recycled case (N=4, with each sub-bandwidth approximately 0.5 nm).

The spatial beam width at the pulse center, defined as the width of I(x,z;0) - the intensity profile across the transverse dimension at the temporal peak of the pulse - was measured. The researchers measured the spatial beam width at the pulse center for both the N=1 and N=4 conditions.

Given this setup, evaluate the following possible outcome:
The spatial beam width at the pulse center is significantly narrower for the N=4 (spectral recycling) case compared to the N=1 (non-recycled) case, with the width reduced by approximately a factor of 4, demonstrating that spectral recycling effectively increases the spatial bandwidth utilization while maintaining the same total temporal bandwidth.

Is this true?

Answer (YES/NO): NO